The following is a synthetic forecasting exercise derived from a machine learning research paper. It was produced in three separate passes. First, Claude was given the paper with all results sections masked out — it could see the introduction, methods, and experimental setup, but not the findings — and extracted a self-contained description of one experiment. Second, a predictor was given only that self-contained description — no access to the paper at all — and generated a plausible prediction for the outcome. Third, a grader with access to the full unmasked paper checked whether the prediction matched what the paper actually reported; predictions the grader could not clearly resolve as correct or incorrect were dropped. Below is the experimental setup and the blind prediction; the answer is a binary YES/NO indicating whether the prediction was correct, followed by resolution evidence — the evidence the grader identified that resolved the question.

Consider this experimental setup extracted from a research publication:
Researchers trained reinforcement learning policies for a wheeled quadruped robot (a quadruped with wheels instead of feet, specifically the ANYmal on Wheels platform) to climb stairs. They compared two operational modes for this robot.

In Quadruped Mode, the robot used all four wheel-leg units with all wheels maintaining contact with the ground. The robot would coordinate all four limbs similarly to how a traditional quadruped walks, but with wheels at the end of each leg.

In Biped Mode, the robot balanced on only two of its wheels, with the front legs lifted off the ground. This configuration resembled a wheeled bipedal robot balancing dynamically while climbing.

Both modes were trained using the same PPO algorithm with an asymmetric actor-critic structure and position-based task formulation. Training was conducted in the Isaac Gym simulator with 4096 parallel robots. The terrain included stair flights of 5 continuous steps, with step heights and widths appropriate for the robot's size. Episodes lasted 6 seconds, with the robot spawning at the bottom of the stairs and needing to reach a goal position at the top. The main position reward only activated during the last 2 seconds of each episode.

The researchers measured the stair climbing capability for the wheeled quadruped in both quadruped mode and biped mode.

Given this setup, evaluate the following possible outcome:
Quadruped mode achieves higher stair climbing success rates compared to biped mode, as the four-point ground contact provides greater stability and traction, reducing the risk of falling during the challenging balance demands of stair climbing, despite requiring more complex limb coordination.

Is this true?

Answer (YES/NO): NO